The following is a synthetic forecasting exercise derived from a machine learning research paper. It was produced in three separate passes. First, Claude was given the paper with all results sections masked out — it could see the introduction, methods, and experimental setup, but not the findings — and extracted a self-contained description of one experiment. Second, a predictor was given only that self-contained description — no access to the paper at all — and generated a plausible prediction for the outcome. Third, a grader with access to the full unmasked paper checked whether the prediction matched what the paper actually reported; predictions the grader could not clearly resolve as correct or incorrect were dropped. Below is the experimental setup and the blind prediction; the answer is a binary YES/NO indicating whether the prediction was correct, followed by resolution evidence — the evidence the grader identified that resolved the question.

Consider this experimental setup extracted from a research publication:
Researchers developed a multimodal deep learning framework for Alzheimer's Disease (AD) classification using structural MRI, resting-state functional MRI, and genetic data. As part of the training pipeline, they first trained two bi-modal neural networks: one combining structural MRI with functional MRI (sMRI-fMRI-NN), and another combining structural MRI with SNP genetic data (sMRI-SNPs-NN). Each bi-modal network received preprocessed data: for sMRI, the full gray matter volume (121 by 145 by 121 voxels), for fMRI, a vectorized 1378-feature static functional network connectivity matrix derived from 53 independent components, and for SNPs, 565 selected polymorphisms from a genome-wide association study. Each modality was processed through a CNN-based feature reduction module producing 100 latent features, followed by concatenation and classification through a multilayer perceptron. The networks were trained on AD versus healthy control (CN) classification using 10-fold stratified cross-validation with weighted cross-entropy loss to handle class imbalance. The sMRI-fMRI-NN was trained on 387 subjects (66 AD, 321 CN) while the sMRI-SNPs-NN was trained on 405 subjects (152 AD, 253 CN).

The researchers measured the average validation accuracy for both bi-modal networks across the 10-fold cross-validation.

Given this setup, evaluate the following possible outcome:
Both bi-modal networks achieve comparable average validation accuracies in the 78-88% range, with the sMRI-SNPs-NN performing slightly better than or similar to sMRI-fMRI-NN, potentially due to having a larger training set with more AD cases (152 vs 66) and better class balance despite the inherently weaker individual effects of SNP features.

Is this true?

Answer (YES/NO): NO